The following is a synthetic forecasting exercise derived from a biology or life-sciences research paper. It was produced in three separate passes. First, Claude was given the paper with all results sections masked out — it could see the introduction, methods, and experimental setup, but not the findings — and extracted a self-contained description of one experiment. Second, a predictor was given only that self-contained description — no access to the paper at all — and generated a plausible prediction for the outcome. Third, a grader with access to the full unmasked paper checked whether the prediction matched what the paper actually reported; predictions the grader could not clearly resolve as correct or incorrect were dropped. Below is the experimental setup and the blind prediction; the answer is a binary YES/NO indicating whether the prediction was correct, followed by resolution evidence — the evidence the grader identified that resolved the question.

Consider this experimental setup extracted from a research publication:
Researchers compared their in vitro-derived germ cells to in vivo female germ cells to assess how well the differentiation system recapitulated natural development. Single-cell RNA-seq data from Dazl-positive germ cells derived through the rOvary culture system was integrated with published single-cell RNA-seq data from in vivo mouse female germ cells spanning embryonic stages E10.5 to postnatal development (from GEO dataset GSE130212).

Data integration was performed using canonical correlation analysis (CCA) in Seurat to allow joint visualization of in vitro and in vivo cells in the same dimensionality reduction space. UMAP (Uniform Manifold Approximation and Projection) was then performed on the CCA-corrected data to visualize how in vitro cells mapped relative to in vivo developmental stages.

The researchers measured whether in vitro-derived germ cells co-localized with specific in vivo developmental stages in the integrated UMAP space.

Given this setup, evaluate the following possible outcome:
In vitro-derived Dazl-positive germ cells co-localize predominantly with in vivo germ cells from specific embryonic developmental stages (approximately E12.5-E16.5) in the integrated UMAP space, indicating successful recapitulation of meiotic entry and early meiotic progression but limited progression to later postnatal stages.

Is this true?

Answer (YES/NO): YES